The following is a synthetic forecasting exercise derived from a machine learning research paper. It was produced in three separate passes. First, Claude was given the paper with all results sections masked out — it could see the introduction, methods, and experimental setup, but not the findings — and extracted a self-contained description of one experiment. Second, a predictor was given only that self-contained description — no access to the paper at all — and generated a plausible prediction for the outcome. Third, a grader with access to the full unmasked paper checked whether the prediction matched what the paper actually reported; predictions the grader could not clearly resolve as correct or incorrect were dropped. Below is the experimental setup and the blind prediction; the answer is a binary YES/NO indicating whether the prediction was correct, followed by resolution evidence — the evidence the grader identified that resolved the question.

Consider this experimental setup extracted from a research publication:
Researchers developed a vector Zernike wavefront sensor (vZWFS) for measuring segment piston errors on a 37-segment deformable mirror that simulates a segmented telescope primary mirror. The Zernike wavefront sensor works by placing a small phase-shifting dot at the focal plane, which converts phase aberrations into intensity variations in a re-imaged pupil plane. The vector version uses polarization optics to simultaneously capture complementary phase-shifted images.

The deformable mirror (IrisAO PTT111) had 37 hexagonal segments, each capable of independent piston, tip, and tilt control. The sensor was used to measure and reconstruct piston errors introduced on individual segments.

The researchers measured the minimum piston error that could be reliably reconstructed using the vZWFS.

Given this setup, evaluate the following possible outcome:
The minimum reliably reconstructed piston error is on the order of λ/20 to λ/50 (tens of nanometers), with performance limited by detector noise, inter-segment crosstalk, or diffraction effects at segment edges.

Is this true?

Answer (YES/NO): NO